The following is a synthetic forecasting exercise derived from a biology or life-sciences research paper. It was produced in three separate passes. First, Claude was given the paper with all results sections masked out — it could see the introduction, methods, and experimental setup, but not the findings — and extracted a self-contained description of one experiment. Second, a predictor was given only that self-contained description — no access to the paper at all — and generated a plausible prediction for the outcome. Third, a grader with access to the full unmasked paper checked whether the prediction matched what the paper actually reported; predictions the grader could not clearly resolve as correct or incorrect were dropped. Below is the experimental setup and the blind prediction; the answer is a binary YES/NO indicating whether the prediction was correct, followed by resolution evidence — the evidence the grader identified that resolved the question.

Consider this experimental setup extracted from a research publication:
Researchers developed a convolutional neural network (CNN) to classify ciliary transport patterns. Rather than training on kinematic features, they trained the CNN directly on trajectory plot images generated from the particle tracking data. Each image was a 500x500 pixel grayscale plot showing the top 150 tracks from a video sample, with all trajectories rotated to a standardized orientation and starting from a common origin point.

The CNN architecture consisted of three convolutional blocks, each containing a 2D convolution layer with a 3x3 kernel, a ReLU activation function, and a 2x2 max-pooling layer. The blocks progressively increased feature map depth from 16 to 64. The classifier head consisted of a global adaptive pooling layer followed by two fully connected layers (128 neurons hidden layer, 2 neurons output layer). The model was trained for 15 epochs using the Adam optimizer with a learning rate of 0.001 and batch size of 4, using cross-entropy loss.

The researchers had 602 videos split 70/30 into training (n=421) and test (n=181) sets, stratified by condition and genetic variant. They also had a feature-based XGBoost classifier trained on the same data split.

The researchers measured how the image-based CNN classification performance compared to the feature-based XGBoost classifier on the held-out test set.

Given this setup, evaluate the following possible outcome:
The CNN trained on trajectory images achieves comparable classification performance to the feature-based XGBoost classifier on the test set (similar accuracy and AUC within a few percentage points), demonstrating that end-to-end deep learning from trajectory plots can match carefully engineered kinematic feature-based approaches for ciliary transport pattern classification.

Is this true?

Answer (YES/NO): NO